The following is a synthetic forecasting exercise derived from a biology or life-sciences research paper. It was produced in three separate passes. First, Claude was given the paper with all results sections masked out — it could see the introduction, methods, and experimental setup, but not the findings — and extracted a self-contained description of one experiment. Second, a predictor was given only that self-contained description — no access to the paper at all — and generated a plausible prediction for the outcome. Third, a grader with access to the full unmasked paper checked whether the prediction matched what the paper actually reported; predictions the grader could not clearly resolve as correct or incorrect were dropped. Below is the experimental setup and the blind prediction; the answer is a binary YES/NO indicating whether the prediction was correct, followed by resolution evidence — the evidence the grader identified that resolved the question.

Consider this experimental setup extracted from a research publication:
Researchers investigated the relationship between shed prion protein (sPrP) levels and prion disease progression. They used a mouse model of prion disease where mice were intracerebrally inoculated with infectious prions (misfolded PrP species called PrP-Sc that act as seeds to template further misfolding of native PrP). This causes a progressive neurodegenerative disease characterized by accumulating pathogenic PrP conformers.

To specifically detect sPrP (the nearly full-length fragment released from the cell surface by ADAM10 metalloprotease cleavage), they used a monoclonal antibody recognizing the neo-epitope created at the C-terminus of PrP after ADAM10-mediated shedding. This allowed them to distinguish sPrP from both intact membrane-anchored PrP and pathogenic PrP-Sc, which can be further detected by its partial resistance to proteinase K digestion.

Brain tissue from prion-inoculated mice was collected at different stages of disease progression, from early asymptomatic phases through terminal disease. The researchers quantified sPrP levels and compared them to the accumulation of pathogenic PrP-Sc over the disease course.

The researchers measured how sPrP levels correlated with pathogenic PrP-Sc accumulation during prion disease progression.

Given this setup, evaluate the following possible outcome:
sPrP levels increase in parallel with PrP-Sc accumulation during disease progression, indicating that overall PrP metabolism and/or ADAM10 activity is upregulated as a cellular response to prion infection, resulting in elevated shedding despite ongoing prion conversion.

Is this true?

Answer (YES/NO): NO